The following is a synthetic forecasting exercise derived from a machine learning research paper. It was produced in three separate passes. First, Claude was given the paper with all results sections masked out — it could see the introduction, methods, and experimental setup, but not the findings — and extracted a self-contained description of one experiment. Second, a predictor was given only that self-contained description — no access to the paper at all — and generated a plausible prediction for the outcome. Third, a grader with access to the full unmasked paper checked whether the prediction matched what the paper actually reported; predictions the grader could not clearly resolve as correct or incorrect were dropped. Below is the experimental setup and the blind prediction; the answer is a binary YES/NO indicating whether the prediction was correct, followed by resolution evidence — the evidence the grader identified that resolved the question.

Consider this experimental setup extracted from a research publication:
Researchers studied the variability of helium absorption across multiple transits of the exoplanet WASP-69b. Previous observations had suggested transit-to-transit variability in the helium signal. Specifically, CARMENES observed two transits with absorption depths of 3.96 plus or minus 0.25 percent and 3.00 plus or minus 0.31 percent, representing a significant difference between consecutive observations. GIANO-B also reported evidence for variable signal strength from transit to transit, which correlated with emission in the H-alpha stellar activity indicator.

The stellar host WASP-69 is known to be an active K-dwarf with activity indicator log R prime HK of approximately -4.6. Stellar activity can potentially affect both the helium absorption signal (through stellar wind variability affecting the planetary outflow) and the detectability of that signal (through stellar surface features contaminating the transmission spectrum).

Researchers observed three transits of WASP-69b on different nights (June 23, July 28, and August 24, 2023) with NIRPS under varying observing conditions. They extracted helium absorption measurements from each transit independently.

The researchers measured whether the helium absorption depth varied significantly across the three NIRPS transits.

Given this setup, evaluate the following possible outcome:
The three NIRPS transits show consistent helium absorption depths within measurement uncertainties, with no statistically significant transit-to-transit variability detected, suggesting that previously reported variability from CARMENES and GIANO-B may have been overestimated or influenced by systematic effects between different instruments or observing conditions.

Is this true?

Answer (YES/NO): NO